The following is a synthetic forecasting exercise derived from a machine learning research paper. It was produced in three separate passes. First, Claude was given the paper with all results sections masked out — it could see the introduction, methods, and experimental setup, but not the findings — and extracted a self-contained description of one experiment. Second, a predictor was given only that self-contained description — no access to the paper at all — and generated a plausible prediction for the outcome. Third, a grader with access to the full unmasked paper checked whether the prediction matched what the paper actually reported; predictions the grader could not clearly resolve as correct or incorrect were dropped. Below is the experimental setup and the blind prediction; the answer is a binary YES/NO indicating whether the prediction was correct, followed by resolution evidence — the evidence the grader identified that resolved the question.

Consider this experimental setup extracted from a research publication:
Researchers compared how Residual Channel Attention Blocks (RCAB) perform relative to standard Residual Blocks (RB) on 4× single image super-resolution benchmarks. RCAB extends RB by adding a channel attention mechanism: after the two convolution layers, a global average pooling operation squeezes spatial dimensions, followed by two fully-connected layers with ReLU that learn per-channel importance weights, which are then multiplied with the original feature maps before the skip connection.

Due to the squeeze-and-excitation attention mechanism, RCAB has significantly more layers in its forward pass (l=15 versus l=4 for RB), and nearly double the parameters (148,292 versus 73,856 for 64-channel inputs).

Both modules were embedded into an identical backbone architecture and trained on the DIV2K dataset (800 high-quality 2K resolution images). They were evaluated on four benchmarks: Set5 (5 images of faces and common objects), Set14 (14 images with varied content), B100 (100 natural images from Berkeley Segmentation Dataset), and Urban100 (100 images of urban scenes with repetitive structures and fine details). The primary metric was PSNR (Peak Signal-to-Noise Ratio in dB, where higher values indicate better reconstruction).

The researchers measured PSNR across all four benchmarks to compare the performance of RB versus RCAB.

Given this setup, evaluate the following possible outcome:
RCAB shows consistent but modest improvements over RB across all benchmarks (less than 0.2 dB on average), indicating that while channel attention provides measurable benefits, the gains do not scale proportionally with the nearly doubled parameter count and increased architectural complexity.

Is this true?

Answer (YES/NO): NO